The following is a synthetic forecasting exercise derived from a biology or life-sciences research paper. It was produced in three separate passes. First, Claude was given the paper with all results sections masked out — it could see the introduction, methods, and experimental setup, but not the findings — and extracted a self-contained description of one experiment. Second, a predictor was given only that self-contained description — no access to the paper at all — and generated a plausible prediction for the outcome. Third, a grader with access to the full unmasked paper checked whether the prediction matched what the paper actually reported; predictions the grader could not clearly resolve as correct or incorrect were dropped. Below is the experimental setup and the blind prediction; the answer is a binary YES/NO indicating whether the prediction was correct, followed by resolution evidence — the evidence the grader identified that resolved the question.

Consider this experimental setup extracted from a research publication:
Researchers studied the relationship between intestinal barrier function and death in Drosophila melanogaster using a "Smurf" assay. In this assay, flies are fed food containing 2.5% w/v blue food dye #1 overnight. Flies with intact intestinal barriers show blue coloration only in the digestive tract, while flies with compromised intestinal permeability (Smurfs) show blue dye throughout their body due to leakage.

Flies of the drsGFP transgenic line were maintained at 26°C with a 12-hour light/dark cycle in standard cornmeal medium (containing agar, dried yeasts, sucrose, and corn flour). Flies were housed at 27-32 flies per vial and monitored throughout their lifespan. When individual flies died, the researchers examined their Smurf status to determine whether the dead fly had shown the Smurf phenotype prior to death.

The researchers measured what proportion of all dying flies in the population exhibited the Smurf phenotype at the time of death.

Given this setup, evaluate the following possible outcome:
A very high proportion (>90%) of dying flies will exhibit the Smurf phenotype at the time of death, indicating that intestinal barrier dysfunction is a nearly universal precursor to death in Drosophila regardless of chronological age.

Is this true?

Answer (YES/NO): YES